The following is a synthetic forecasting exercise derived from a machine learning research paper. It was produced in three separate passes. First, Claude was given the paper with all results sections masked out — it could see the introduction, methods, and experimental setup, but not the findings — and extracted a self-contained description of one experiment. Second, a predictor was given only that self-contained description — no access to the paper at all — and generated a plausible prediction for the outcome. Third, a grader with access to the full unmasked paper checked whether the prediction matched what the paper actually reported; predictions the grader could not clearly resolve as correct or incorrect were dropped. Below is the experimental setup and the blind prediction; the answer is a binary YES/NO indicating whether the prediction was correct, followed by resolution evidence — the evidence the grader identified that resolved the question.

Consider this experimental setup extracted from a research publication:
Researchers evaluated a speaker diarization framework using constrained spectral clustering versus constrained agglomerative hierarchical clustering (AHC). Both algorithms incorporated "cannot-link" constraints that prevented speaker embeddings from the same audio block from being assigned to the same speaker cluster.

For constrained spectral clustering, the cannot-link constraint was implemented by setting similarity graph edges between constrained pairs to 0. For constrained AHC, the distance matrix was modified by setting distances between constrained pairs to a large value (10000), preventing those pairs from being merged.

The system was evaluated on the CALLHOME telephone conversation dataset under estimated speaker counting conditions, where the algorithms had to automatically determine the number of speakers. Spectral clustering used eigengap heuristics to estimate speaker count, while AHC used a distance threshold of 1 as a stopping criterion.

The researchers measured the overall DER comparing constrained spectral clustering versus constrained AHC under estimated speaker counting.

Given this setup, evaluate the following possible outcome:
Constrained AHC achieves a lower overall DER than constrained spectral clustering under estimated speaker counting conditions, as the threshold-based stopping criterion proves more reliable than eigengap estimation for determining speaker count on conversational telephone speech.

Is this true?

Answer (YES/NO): YES